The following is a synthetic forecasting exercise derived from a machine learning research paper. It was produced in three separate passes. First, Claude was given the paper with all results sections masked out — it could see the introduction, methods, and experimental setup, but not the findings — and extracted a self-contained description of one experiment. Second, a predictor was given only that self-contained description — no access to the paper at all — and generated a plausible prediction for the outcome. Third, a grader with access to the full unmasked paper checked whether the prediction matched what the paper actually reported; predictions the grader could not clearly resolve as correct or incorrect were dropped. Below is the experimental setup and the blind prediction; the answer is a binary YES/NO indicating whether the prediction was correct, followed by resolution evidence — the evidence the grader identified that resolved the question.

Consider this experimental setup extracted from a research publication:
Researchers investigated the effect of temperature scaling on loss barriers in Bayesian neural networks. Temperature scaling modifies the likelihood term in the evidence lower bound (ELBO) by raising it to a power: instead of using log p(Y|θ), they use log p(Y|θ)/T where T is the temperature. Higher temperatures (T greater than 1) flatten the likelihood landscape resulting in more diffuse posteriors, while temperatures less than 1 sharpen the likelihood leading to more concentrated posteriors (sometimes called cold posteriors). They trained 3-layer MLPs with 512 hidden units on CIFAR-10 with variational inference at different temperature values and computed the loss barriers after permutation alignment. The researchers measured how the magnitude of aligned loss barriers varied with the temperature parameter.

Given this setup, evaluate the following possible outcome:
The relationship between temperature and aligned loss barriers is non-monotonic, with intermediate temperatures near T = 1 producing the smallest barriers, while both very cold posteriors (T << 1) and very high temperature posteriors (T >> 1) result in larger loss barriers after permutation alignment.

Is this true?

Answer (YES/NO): NO